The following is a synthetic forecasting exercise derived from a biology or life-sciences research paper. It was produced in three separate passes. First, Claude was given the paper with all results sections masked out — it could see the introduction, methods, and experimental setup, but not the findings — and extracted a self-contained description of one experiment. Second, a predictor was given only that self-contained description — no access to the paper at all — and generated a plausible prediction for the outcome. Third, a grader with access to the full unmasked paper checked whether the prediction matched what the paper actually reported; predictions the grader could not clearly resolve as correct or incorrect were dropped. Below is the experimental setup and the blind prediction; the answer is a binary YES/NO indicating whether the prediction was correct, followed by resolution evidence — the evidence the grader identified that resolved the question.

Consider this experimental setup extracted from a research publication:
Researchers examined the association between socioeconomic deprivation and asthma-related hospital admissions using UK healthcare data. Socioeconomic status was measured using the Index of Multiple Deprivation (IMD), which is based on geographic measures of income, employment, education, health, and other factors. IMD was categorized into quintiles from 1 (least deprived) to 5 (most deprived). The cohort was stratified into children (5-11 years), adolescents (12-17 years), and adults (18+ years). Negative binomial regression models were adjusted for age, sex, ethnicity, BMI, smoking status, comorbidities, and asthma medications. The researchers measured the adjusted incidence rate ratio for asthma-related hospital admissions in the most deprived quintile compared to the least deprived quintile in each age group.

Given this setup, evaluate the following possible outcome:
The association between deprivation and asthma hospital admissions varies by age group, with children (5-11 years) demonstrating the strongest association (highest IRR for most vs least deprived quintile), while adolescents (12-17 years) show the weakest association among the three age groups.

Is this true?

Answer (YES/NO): NO